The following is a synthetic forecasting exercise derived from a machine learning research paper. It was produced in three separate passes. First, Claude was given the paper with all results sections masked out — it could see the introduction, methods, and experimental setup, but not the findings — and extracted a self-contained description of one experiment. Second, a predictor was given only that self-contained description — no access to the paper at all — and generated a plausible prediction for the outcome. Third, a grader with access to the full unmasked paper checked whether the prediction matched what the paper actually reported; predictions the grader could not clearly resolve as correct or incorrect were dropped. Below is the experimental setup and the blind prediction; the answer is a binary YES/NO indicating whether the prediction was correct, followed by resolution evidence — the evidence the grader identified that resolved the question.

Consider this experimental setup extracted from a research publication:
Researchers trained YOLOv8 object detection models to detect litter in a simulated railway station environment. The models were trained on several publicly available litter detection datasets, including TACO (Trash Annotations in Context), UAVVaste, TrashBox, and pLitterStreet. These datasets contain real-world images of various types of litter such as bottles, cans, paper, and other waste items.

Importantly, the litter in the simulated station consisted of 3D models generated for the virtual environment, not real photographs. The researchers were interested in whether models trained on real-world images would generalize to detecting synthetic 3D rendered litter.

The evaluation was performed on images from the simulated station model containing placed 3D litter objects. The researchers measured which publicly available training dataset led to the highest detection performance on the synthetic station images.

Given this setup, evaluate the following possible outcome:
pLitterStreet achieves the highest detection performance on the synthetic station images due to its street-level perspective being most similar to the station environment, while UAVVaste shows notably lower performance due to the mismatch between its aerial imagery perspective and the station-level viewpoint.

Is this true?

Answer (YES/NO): NO